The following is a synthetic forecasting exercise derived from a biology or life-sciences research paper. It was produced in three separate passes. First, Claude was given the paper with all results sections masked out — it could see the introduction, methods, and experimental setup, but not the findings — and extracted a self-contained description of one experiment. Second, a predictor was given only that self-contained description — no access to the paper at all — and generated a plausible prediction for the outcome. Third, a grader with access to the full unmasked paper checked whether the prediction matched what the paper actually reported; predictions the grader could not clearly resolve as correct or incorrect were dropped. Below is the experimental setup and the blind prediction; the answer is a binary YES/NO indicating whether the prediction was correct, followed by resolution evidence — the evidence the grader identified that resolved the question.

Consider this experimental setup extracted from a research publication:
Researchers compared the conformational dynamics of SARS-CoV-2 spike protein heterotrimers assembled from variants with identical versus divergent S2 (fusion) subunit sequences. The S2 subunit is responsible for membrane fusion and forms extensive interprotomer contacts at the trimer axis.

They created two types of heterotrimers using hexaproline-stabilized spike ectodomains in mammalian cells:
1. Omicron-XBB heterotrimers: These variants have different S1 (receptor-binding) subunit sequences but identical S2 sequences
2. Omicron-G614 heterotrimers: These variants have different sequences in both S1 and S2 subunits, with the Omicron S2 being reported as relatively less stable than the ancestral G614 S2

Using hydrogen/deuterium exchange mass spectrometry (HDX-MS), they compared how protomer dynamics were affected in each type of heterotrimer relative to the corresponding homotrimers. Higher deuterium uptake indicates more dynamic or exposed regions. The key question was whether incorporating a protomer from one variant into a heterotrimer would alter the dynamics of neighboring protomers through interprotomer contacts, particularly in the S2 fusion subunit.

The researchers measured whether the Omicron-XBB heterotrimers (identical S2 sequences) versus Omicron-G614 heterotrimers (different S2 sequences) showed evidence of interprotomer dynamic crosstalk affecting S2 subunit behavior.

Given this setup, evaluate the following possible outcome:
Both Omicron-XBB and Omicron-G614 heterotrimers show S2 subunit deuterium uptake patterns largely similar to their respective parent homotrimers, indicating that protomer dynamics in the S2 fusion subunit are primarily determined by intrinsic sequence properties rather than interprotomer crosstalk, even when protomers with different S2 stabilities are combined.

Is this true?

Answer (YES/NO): NO